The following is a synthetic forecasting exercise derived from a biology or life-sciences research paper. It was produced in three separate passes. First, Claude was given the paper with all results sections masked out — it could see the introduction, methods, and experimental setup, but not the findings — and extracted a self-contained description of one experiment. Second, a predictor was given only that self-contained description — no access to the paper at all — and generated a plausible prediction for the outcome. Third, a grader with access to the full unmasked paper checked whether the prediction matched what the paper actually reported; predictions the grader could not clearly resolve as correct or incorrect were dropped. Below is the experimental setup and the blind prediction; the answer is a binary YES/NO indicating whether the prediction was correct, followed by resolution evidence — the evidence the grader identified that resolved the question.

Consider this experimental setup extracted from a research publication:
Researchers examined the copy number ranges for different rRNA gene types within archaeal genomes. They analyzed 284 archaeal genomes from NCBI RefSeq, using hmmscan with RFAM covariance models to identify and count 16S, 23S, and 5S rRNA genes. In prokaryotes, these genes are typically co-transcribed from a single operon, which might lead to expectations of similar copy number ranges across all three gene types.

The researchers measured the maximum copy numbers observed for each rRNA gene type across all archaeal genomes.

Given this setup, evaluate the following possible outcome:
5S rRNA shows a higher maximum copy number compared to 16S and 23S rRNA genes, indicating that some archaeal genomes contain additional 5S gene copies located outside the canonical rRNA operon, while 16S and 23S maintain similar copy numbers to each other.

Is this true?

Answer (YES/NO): YES